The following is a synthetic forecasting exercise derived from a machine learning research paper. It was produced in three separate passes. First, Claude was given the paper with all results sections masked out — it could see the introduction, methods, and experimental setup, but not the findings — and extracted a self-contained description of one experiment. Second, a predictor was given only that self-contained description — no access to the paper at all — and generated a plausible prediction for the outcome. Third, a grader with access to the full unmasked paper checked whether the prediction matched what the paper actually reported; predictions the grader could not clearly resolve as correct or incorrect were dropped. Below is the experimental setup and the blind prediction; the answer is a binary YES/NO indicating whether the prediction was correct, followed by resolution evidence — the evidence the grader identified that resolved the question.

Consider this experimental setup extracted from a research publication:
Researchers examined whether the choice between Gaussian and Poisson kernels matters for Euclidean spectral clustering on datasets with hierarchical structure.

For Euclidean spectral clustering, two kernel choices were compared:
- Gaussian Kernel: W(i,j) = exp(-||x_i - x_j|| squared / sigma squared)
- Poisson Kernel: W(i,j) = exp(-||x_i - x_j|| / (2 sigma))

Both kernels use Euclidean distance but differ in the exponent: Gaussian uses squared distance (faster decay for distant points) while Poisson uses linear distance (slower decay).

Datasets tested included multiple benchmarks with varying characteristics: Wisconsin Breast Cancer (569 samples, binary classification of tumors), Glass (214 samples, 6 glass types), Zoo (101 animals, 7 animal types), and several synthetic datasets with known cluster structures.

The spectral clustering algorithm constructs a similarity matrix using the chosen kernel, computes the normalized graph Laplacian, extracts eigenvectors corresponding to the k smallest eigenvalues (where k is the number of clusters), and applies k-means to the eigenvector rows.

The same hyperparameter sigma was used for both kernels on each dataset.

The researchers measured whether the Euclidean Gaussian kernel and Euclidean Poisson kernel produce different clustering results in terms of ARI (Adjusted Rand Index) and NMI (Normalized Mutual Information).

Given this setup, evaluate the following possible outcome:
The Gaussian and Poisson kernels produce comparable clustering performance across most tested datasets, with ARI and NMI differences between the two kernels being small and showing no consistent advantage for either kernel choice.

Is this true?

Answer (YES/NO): NO